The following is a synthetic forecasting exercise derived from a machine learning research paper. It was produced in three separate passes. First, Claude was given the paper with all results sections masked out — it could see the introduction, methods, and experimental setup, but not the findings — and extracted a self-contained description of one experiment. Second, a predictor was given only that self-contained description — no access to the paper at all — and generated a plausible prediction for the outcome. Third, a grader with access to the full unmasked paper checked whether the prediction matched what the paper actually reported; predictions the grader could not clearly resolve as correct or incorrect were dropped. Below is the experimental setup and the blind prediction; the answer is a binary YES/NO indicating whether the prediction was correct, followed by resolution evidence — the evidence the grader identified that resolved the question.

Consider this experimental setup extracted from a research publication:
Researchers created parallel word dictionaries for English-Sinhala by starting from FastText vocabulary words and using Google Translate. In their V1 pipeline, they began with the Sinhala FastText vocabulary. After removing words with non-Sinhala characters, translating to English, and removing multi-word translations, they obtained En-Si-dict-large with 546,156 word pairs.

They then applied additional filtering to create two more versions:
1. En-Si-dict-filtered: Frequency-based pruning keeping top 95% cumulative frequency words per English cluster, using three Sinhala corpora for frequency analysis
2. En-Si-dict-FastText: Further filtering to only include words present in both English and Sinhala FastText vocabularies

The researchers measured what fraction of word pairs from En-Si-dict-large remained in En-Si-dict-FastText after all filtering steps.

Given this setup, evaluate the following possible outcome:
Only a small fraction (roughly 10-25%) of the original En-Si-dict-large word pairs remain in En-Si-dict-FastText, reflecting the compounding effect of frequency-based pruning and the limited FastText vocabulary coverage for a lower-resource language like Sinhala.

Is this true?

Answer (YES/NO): YES